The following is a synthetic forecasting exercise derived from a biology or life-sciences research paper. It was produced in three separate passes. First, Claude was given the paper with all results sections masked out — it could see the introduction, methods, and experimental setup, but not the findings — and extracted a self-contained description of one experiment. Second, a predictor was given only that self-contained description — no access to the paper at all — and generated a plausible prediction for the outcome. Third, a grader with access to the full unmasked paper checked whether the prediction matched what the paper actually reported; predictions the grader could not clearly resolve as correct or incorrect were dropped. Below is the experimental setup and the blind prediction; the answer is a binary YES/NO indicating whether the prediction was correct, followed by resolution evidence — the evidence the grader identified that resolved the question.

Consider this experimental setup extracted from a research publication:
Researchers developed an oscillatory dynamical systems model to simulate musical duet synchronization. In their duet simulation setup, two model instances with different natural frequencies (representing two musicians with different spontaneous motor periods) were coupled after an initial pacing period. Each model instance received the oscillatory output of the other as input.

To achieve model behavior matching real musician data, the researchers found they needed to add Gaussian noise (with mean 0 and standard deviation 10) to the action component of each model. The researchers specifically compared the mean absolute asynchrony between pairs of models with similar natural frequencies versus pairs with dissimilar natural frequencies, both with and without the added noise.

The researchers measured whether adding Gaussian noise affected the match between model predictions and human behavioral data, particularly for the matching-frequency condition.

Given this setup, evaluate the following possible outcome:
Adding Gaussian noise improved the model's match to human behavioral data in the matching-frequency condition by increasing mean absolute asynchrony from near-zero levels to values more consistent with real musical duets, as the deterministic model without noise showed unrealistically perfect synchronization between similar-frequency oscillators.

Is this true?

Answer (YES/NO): YES